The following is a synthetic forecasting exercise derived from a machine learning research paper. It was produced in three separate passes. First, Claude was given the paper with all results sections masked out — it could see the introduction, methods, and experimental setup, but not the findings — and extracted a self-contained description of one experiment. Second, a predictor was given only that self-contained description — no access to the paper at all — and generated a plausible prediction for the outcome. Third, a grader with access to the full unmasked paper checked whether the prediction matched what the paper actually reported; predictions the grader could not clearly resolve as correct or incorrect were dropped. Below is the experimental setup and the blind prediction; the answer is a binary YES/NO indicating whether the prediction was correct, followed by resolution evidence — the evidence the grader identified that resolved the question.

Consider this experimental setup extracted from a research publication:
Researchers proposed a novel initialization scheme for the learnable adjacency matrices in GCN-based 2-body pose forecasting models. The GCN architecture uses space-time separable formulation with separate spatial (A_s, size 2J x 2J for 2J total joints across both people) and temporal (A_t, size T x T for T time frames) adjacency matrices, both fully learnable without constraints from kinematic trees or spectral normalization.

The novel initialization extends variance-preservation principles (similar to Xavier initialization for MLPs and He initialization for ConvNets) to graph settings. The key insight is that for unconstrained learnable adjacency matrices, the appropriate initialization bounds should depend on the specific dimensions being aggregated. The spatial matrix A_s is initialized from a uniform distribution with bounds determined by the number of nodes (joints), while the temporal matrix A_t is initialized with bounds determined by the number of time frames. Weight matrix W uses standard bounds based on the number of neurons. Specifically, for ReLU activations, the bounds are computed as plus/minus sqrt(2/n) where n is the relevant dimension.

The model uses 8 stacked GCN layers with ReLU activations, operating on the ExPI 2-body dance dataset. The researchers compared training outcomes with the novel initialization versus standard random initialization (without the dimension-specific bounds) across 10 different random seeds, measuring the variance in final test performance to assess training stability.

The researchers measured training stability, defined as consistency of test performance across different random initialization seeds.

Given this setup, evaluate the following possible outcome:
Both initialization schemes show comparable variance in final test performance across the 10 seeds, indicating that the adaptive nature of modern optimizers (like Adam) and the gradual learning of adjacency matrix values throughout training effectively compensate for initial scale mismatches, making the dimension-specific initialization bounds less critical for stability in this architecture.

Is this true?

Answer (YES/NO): NO